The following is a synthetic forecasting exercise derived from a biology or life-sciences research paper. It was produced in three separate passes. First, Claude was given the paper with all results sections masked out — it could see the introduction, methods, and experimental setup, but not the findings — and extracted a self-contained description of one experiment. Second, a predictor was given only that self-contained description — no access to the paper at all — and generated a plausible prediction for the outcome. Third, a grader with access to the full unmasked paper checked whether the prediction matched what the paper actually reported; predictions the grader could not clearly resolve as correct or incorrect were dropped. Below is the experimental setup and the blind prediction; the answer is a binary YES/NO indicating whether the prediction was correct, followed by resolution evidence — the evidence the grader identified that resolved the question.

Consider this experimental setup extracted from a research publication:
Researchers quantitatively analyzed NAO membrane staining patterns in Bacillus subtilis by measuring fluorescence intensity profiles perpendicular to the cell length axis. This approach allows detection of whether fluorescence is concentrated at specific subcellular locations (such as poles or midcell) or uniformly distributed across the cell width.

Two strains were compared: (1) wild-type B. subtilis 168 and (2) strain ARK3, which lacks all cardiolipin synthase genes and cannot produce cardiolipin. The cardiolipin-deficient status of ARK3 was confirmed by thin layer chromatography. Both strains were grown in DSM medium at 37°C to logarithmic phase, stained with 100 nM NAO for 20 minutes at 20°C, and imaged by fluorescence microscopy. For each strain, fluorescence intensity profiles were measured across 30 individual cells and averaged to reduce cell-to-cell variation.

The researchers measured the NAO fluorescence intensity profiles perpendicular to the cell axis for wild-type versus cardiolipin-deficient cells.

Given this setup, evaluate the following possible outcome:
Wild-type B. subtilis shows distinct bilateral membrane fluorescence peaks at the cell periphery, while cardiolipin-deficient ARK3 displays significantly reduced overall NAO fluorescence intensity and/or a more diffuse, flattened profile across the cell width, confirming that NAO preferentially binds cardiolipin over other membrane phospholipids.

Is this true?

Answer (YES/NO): NO